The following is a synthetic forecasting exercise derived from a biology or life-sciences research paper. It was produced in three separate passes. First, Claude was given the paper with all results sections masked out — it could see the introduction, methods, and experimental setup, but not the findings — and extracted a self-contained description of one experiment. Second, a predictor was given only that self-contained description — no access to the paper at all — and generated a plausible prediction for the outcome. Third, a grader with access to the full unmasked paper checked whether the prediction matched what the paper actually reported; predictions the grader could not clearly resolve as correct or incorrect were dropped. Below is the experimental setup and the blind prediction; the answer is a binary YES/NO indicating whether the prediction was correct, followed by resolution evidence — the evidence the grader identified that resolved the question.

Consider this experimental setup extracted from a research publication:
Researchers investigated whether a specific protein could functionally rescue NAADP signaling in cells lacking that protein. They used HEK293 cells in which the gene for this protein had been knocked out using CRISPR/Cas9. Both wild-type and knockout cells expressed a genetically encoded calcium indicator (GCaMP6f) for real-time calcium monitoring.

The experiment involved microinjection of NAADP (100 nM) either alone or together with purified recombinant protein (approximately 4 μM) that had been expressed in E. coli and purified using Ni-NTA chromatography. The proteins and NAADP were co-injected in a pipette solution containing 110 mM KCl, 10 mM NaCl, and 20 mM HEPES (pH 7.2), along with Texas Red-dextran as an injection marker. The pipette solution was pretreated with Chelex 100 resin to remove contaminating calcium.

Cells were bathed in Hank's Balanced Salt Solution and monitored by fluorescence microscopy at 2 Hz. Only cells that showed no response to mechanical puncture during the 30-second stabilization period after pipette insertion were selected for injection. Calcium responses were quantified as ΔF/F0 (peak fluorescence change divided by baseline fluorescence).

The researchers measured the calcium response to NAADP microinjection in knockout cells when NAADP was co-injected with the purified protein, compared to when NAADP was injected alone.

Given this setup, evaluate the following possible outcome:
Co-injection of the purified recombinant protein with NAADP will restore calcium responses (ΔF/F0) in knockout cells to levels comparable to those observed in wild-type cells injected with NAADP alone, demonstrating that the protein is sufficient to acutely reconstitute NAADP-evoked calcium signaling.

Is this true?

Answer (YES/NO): YES